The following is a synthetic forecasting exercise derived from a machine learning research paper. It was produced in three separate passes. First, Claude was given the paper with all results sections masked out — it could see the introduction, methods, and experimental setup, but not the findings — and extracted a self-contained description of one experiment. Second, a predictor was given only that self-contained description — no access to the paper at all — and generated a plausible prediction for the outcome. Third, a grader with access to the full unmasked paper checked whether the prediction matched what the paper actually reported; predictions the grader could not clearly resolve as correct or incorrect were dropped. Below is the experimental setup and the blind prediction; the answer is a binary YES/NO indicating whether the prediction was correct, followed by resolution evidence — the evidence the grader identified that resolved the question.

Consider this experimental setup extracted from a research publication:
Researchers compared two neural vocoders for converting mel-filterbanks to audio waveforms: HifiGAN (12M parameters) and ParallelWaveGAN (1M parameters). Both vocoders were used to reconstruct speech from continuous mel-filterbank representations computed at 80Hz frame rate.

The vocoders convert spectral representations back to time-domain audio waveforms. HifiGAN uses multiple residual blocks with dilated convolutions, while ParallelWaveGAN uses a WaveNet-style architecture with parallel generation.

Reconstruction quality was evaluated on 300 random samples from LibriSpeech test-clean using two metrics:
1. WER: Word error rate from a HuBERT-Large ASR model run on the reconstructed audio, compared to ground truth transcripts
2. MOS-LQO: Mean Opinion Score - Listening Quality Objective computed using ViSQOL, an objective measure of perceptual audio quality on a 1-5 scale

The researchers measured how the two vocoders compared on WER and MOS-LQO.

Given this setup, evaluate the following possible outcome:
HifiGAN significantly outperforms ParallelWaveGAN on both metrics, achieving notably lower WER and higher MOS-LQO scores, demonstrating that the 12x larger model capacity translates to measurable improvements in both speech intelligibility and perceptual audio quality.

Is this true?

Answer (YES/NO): NO